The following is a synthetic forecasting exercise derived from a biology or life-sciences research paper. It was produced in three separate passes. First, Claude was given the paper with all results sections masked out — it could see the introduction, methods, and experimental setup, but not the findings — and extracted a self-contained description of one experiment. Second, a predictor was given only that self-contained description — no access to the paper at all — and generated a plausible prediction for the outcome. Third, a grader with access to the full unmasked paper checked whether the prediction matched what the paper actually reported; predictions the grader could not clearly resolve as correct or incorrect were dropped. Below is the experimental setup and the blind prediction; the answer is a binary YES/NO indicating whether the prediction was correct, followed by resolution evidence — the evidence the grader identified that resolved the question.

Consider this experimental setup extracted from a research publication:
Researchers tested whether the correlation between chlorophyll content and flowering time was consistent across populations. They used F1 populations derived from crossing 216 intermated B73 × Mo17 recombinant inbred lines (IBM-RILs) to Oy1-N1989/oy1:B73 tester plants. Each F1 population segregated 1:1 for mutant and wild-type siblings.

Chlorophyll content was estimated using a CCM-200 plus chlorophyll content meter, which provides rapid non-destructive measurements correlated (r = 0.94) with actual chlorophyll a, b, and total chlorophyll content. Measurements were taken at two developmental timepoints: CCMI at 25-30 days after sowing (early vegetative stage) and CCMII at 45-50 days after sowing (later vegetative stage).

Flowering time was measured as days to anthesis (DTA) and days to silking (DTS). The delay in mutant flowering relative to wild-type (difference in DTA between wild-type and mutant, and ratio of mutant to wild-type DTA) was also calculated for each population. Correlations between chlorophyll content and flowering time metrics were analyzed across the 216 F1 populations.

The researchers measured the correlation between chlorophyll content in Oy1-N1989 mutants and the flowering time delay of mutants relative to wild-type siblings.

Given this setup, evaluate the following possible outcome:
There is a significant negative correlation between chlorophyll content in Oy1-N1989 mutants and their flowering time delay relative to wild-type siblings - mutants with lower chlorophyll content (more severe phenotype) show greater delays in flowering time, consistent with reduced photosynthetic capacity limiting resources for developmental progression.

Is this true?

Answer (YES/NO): YES